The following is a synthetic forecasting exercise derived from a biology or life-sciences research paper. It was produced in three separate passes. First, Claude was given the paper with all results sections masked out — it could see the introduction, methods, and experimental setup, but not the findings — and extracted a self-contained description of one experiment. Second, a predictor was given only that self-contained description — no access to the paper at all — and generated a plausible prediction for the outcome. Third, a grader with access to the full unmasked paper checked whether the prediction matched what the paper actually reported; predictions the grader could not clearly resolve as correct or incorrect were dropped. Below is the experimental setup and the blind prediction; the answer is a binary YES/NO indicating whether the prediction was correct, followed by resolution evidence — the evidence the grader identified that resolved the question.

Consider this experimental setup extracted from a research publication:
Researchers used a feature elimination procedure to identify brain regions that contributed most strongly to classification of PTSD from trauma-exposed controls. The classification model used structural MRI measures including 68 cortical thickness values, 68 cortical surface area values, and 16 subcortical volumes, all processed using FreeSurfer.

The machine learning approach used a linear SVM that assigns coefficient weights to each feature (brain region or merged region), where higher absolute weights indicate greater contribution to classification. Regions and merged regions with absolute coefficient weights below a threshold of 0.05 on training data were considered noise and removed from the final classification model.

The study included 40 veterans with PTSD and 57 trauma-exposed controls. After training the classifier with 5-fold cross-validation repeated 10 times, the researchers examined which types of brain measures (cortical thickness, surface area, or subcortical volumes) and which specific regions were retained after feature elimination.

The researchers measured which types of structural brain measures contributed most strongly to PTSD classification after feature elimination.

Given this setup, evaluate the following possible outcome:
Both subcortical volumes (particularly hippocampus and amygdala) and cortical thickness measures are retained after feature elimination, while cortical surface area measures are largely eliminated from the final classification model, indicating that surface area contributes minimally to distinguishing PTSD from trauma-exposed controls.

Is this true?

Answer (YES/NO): NO